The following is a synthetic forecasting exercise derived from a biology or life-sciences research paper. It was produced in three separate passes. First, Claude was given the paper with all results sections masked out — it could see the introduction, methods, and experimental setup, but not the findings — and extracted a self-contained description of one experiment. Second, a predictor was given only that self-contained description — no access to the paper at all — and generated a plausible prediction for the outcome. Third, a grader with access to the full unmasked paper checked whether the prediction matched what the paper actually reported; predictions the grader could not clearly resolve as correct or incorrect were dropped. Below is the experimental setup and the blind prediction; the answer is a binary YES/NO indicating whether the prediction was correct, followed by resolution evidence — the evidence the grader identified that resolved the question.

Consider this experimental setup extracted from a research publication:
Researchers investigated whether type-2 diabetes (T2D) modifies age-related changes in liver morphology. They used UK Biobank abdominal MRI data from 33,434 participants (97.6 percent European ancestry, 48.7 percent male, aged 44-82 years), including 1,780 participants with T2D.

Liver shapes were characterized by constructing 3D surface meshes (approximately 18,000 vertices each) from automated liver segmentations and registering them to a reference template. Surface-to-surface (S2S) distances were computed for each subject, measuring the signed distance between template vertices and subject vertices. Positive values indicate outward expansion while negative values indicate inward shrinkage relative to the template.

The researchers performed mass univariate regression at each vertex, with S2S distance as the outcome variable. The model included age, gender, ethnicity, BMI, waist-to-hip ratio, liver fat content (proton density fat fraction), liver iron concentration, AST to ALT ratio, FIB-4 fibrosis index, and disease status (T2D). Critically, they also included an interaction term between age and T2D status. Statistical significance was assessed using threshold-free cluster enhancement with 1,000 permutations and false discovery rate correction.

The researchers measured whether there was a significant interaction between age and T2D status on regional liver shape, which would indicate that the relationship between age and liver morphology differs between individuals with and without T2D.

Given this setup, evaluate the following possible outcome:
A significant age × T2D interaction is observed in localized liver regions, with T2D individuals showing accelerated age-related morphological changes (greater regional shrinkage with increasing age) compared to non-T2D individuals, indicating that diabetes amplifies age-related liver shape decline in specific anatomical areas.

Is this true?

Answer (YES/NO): YES